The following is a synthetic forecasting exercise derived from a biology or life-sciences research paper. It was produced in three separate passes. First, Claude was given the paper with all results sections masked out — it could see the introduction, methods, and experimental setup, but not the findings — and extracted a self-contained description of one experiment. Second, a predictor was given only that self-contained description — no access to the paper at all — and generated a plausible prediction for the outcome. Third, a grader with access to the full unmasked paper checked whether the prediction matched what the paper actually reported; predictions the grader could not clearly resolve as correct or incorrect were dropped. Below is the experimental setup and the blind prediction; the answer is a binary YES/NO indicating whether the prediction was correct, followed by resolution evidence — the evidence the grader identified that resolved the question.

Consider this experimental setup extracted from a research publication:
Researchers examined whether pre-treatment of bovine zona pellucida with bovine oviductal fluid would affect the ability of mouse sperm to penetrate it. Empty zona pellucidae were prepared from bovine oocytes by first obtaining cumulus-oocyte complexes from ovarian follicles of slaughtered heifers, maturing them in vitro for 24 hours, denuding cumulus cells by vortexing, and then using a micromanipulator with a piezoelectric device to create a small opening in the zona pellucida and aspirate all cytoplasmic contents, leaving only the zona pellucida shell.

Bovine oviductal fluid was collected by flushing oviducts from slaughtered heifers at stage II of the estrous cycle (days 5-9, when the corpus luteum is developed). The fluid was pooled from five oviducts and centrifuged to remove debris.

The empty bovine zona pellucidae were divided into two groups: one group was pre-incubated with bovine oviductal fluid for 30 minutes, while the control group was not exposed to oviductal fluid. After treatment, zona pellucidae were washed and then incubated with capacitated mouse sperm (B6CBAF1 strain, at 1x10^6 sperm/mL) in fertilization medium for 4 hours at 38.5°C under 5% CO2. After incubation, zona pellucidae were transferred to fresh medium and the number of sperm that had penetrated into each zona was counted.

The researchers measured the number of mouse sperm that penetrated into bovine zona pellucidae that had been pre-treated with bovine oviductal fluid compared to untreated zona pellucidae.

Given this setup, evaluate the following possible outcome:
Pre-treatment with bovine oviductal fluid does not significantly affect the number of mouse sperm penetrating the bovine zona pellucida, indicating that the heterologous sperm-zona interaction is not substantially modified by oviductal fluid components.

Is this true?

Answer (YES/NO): NO